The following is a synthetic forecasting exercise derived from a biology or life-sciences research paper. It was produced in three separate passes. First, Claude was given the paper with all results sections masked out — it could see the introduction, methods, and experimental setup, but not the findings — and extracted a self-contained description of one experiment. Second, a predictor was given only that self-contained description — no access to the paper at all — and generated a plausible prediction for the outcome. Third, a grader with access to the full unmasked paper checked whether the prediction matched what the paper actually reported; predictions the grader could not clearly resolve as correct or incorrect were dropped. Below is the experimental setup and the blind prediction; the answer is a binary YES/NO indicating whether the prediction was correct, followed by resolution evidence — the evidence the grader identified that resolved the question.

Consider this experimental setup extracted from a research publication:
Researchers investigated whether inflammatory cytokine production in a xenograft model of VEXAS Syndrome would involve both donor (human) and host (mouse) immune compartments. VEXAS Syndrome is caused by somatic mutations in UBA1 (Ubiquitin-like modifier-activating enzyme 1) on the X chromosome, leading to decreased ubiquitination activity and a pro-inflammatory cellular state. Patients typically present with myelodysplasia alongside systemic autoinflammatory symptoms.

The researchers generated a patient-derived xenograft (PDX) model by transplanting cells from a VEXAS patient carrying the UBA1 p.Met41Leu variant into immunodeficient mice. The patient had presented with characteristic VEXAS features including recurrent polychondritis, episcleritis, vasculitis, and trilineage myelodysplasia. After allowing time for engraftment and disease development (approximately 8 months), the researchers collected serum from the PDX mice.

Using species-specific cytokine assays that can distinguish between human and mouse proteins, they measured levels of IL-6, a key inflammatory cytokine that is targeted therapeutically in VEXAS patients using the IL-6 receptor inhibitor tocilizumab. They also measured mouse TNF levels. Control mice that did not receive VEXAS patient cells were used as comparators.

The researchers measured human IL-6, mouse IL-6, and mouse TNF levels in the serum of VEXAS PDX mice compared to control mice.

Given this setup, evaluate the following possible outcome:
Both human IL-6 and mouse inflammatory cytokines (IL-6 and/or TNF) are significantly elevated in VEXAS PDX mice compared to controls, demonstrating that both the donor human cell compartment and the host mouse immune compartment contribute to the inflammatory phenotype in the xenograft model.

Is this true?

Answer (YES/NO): YES